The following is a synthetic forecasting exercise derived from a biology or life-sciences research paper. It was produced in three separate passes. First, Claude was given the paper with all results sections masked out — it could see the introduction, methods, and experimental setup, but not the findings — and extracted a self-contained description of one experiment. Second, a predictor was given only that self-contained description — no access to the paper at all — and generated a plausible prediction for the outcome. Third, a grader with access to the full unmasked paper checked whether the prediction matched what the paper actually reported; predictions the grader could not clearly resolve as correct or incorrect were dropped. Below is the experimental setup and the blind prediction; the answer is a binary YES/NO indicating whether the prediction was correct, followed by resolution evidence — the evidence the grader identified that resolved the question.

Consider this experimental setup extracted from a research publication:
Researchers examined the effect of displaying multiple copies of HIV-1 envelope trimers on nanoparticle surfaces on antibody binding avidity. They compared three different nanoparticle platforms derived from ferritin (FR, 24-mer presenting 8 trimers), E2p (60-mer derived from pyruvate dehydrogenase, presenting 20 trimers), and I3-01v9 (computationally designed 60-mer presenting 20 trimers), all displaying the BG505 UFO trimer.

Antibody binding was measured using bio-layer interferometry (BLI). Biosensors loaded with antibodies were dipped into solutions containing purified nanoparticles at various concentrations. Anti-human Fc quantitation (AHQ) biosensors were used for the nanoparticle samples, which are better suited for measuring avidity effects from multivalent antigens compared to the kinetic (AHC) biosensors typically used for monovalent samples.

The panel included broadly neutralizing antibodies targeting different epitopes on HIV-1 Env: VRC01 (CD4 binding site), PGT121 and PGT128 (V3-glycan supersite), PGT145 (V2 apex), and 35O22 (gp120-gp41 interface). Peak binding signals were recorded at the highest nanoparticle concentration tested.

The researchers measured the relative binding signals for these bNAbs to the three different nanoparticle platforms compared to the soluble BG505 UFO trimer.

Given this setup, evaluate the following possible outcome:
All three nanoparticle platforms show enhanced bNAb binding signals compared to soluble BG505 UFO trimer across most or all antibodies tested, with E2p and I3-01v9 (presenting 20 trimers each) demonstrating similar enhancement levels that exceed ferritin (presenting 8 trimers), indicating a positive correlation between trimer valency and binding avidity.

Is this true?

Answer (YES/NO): NO